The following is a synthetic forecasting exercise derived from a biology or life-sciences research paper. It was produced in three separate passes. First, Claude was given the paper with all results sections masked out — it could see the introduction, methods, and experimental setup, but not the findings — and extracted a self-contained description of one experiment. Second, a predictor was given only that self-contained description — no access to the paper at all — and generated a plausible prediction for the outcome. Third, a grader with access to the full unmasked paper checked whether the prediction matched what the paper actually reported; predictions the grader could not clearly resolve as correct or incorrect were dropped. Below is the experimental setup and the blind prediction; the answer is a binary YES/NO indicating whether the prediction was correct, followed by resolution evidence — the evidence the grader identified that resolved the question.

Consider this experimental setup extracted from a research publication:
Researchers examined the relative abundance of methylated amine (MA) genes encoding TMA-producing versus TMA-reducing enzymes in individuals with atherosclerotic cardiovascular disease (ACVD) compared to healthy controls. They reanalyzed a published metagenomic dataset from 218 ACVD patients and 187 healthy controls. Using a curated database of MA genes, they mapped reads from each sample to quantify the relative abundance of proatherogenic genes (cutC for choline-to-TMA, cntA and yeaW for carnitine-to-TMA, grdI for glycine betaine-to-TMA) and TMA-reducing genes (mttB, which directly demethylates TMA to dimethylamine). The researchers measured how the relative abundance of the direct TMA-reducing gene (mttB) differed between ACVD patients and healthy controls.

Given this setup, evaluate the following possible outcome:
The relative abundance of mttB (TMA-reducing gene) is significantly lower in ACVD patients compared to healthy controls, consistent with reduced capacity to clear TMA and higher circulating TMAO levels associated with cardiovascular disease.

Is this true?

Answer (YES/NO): YES